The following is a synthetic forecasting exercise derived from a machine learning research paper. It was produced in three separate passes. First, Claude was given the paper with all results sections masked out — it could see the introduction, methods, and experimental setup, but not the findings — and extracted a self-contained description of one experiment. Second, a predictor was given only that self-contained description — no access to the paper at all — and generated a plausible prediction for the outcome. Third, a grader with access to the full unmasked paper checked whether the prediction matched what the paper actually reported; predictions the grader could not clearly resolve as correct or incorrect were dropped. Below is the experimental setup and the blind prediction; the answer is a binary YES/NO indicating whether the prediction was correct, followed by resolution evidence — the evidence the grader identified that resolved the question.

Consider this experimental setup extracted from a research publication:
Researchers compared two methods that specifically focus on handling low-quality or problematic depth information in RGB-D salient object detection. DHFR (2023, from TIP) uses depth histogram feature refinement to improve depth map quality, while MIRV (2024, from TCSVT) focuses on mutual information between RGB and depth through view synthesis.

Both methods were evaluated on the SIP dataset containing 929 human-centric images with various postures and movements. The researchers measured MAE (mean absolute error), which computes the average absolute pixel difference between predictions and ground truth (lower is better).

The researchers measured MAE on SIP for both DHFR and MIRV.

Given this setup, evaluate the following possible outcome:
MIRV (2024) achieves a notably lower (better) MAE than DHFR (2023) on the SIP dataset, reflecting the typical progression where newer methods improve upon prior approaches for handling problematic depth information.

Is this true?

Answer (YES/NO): YES